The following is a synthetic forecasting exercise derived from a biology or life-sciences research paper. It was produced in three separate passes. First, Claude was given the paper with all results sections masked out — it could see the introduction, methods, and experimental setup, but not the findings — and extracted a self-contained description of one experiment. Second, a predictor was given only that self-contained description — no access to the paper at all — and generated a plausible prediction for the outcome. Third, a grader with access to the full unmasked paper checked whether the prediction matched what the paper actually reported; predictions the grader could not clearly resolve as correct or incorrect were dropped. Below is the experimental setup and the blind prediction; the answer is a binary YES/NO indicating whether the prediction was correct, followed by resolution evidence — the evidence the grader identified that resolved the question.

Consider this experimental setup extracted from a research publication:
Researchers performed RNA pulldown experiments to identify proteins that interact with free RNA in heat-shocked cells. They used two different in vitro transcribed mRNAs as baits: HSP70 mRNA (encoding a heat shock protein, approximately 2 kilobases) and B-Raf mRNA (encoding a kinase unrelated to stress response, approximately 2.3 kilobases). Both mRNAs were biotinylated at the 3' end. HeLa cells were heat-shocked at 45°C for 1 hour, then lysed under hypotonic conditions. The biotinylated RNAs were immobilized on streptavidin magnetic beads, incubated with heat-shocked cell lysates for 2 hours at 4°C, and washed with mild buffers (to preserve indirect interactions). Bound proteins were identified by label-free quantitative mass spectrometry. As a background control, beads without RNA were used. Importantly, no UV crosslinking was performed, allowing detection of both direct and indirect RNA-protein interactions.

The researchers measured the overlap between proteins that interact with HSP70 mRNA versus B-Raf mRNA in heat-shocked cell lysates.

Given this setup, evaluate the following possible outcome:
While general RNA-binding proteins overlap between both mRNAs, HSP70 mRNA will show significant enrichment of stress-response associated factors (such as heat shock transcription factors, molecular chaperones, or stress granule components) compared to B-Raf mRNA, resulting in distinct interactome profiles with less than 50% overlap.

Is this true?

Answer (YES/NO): NO